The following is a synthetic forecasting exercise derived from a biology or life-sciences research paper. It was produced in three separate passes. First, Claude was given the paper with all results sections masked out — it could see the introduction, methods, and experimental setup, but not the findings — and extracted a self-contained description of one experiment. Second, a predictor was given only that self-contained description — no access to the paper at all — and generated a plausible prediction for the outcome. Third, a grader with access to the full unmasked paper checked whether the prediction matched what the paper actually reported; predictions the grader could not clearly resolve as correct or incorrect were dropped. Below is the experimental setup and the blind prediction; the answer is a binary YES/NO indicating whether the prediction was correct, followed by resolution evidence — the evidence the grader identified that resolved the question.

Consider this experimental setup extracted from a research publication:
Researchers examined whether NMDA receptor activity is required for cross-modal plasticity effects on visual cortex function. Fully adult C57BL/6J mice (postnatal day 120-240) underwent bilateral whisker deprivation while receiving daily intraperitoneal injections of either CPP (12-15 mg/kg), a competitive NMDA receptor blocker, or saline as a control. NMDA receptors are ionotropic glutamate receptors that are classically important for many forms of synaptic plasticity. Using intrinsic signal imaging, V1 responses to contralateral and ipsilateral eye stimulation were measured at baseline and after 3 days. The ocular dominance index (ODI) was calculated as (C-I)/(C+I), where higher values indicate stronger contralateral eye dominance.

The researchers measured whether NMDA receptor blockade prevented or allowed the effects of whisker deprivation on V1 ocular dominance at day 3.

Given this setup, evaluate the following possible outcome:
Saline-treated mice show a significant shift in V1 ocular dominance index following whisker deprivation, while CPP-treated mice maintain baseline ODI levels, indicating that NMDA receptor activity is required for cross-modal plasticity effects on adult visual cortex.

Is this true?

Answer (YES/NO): YES